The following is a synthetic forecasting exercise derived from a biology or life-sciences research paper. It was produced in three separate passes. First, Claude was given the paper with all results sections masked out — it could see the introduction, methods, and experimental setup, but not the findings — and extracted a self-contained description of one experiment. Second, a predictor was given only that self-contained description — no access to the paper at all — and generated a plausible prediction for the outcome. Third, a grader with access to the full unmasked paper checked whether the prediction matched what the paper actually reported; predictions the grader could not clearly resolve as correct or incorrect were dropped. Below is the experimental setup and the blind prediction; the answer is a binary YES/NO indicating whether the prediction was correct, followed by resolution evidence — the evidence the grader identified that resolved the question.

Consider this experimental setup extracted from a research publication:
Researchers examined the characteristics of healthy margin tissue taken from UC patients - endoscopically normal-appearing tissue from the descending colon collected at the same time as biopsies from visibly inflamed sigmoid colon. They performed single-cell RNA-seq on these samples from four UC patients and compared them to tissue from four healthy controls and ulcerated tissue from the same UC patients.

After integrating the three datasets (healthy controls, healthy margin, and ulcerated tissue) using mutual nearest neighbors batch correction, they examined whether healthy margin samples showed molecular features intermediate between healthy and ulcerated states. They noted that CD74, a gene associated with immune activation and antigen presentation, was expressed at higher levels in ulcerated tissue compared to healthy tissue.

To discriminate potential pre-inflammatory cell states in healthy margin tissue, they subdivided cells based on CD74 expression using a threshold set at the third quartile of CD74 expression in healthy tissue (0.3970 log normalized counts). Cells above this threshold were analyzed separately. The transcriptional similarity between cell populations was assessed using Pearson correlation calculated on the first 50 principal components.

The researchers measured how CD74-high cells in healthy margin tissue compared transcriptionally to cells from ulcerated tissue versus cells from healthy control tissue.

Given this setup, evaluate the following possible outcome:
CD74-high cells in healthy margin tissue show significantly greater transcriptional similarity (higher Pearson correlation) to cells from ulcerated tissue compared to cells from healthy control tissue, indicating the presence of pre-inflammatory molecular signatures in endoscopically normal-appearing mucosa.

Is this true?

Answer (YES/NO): YES